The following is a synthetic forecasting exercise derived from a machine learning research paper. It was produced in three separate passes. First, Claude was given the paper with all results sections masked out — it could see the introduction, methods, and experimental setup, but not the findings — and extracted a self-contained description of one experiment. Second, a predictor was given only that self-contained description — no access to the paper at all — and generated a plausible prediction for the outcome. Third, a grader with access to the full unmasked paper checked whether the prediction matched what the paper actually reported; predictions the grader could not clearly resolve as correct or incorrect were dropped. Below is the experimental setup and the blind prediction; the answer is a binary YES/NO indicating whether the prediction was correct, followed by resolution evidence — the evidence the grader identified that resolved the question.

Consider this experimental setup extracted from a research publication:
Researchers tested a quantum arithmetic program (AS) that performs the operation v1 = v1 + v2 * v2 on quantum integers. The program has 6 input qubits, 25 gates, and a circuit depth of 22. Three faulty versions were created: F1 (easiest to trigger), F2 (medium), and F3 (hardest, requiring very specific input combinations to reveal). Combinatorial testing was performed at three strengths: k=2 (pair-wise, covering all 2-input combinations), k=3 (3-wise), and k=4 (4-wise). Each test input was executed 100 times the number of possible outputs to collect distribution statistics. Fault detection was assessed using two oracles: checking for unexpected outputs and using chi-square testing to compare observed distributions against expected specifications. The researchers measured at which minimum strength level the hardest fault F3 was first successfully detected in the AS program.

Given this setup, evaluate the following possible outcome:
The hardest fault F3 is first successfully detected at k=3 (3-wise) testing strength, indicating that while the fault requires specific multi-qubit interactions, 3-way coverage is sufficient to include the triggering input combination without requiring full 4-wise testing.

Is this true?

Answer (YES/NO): NO